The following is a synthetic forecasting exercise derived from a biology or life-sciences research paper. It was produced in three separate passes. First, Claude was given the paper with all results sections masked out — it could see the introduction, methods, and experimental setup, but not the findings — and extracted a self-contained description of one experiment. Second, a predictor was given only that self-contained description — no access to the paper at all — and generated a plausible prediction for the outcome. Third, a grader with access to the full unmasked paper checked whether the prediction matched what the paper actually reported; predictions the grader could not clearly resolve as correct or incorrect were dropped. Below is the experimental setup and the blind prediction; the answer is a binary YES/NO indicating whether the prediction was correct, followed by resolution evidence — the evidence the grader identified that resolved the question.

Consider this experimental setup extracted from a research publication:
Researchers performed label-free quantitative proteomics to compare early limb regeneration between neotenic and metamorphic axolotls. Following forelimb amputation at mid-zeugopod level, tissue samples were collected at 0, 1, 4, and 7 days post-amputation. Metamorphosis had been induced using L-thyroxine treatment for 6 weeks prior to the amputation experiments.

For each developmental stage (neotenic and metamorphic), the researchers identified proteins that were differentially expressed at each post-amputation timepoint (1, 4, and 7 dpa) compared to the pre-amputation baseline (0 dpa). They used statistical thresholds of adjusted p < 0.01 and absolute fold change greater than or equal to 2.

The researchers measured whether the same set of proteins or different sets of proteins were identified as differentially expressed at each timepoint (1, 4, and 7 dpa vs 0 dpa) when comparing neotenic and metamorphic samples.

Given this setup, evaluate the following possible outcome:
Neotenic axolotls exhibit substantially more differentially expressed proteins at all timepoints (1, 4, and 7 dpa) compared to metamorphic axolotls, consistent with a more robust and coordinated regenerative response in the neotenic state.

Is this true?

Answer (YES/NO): NO